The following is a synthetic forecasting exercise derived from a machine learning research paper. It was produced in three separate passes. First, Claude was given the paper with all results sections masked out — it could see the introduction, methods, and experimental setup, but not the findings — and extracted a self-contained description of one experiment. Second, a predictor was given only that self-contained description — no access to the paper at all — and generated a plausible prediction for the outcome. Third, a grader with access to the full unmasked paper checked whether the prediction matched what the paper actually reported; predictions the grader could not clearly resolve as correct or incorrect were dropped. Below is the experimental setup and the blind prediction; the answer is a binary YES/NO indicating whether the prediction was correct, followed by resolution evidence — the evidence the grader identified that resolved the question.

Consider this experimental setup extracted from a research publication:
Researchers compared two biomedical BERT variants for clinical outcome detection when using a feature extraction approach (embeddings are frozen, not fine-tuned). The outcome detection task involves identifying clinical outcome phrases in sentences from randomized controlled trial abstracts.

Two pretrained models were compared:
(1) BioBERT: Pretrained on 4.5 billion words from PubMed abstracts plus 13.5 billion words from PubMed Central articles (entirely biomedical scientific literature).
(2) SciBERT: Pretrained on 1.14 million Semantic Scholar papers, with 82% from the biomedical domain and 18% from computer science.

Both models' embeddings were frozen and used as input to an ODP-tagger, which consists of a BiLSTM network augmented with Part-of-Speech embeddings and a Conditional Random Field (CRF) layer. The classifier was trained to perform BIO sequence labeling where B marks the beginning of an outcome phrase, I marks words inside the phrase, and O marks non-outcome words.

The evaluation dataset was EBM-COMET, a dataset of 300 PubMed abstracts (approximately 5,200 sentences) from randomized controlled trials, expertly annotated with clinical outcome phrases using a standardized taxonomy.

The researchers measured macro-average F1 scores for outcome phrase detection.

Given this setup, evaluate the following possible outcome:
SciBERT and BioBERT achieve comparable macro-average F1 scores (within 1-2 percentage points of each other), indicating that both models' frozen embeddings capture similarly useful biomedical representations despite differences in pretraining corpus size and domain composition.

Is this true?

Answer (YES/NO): YES